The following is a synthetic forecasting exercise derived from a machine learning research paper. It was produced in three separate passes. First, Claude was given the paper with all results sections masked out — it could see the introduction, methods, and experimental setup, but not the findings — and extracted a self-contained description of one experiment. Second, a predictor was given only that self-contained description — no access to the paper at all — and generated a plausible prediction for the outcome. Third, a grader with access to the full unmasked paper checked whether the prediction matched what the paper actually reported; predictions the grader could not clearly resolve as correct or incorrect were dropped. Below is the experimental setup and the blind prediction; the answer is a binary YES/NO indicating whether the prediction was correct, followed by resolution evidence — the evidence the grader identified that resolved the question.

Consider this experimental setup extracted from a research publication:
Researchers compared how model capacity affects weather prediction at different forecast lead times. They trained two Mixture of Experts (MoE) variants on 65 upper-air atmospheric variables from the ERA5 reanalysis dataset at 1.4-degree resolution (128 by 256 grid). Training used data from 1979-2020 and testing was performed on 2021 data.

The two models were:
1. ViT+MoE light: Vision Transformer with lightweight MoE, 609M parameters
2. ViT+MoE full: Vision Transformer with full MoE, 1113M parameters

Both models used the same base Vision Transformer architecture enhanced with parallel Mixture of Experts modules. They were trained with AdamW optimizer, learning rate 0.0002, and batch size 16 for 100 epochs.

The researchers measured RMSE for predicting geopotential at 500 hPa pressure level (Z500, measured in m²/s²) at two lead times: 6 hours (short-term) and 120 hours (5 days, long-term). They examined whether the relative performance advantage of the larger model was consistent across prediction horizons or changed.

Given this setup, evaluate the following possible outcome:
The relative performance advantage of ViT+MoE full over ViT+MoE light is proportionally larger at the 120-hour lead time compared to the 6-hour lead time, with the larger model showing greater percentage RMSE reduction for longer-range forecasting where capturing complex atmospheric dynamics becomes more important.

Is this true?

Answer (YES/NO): NO